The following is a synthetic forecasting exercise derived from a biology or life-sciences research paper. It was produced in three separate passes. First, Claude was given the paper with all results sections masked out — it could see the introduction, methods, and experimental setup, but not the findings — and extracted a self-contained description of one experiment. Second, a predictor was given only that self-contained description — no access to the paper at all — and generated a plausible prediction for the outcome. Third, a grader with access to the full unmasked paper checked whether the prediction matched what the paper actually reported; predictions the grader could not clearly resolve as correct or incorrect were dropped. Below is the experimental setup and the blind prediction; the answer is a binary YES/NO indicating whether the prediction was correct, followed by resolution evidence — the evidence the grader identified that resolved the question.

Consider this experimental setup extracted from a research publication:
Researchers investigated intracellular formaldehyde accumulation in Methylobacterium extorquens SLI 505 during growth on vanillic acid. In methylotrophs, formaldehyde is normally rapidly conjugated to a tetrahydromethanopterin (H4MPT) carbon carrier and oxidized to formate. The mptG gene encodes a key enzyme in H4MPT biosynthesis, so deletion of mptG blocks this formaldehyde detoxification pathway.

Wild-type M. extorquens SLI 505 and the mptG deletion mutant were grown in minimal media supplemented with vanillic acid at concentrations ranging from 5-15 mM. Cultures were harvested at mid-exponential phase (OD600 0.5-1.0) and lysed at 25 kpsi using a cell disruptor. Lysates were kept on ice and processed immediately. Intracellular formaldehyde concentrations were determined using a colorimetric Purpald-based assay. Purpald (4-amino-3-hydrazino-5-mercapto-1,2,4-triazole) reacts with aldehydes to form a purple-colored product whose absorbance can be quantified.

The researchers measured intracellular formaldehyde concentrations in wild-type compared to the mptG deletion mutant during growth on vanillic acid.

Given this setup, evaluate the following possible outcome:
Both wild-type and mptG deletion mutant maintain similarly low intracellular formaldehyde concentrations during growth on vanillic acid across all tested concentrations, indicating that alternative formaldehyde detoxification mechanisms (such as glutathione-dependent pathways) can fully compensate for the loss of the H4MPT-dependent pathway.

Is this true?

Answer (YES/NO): NO